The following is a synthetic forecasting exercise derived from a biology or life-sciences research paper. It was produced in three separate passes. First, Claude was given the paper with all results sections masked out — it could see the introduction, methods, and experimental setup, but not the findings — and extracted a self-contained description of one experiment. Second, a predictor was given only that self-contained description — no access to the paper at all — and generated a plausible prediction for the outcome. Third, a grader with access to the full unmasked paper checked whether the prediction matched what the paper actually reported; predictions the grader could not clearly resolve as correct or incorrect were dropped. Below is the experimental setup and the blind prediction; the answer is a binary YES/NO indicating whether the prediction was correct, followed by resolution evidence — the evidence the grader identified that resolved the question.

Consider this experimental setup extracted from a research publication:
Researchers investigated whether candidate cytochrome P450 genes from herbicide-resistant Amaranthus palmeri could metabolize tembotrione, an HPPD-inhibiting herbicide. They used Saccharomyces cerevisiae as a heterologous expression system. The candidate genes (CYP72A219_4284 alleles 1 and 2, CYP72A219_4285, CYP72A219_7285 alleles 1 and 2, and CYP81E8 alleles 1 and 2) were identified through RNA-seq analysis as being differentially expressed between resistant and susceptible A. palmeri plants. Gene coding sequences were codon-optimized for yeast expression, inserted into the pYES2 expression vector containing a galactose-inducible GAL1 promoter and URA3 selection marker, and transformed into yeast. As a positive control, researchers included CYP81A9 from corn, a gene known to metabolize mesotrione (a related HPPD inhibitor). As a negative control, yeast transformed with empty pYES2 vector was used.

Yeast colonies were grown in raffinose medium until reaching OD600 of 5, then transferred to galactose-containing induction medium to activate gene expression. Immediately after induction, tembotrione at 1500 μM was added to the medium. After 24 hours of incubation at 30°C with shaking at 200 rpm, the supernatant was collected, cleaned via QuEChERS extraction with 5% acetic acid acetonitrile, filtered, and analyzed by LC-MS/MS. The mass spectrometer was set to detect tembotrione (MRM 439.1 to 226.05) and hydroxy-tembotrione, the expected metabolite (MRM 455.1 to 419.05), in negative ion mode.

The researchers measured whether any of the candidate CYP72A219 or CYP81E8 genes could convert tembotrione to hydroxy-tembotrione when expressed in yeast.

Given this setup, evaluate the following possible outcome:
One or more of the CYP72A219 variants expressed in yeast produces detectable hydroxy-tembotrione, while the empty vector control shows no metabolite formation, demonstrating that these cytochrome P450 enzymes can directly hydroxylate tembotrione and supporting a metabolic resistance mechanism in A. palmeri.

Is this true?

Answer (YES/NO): YES